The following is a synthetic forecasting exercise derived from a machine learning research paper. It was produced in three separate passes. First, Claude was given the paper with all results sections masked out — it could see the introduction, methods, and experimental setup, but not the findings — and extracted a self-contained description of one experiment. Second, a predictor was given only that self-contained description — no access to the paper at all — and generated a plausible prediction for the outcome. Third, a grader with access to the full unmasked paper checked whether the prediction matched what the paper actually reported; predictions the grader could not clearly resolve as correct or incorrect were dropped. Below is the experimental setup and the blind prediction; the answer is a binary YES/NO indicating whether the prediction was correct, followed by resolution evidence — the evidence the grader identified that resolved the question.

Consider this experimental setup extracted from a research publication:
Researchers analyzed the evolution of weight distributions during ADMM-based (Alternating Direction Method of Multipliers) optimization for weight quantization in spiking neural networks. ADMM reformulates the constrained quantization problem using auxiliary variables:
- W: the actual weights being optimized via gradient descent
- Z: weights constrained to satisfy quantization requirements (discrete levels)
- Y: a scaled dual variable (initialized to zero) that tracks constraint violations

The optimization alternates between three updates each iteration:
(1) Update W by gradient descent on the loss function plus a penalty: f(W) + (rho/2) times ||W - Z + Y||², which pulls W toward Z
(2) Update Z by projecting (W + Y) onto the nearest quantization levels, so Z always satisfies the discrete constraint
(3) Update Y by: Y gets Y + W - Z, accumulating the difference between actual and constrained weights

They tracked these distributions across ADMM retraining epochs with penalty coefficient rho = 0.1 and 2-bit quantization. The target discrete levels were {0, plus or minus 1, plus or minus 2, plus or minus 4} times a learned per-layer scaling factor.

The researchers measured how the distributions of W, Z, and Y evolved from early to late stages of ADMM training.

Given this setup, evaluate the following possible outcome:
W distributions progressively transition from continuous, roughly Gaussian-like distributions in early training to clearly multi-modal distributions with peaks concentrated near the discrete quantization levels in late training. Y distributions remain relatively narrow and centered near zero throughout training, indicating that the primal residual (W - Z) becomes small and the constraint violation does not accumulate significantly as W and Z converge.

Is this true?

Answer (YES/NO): YES